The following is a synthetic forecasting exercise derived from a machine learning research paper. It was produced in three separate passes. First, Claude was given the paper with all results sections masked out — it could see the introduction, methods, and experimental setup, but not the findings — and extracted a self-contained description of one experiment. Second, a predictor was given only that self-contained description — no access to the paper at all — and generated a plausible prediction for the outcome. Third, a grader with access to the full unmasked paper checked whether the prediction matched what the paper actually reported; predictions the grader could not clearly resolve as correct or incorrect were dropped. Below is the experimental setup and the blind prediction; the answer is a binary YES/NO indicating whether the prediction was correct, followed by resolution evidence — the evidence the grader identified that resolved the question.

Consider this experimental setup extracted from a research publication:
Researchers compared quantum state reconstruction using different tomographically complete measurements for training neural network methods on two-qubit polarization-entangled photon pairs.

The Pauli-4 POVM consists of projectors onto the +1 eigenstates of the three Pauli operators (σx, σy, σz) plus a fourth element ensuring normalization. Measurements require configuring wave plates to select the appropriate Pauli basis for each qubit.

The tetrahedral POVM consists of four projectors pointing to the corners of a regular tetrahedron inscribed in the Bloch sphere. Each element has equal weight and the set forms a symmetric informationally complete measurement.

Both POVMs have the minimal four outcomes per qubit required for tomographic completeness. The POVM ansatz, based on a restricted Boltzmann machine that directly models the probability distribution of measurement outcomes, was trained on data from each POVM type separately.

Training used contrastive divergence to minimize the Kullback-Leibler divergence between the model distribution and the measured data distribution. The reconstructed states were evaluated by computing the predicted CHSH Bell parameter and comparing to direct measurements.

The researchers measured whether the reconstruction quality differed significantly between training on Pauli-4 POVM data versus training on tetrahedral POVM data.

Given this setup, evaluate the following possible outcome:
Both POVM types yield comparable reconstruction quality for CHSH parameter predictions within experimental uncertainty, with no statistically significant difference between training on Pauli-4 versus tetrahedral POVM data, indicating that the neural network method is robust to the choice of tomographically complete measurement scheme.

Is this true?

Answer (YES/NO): NO